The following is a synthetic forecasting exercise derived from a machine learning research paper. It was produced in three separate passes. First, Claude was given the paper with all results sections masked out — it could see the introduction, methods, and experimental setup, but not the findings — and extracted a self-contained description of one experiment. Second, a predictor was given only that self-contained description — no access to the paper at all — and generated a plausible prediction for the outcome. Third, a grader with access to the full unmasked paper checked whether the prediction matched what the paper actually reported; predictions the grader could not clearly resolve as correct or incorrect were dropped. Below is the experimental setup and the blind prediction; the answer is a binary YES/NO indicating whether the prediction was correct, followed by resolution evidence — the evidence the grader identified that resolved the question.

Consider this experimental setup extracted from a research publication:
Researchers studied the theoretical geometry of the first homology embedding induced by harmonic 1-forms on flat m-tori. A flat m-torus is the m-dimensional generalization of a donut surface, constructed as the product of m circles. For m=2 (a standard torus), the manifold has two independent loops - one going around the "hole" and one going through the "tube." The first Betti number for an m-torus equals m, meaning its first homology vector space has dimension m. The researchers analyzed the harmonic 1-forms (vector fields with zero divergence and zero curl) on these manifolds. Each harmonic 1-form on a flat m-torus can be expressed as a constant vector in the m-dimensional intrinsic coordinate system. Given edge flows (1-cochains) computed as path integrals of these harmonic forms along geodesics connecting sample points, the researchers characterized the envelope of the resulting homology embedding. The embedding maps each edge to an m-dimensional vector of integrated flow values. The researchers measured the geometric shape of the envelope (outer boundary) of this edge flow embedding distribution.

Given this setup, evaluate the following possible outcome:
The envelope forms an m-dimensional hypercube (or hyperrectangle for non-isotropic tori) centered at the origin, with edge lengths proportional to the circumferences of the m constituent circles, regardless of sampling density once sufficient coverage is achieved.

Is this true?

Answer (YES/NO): NO